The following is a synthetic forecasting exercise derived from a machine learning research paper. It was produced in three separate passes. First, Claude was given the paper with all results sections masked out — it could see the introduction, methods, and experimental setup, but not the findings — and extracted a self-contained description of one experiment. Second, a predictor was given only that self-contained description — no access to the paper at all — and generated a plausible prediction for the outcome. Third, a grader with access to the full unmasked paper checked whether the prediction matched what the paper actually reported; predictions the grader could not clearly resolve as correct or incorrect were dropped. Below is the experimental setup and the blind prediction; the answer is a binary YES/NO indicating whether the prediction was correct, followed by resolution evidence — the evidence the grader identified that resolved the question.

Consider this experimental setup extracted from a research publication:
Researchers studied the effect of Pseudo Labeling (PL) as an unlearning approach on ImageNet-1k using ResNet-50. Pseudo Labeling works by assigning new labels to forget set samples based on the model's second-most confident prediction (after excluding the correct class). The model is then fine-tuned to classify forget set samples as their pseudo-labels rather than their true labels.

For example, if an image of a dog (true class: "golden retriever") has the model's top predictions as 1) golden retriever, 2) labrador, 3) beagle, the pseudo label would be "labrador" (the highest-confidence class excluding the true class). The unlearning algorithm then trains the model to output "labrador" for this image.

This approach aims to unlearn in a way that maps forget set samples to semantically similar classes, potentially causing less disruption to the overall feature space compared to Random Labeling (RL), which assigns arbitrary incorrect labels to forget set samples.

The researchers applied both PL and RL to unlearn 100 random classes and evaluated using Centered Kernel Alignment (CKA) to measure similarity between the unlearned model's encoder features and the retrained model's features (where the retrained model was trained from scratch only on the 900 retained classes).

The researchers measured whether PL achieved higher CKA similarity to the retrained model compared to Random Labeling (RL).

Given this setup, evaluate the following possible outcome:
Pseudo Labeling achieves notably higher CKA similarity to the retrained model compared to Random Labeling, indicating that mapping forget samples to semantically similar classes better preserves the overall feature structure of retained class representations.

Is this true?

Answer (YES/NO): YES